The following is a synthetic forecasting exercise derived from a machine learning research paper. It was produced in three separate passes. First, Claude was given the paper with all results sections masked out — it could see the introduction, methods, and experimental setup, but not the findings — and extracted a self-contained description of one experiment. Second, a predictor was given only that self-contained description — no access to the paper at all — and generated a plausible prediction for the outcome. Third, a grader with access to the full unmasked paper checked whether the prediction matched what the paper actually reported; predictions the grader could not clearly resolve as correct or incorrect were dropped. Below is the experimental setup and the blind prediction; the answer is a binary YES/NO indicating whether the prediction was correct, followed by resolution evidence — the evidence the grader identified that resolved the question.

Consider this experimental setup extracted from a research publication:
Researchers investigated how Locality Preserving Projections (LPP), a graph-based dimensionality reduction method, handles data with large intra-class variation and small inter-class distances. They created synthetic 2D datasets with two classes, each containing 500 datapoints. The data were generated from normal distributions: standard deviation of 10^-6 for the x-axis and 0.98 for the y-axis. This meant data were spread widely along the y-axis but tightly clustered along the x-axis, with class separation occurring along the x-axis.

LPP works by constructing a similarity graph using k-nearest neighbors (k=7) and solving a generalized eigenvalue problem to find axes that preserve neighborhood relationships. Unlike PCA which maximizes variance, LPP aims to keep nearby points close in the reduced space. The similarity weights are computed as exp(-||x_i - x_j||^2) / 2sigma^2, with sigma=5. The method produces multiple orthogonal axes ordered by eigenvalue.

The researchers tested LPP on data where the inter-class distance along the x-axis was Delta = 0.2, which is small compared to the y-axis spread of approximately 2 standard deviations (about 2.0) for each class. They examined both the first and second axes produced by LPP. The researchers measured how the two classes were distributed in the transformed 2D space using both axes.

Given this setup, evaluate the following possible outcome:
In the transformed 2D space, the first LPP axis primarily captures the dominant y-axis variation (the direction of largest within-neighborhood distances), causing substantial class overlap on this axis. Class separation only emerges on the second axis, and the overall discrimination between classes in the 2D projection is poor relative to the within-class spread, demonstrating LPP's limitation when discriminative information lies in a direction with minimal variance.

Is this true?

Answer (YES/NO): YES